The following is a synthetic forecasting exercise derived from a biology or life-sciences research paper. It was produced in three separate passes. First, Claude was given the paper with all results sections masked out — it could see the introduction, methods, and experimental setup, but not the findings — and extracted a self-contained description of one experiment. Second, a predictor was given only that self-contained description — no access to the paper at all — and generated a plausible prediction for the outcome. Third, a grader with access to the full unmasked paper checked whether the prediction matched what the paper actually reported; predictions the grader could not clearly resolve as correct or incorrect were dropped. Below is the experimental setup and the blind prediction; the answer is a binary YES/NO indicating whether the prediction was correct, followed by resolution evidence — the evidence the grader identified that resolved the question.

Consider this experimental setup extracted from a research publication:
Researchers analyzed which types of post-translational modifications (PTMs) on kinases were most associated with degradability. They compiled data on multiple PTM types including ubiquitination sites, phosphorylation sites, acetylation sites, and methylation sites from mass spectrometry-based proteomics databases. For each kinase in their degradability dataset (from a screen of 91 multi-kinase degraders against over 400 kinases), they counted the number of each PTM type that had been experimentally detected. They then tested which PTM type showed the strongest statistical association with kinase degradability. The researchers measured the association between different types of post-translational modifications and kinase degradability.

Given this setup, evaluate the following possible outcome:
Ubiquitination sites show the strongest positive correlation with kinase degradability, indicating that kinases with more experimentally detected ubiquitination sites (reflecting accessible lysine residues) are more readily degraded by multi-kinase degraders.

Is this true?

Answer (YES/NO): YES